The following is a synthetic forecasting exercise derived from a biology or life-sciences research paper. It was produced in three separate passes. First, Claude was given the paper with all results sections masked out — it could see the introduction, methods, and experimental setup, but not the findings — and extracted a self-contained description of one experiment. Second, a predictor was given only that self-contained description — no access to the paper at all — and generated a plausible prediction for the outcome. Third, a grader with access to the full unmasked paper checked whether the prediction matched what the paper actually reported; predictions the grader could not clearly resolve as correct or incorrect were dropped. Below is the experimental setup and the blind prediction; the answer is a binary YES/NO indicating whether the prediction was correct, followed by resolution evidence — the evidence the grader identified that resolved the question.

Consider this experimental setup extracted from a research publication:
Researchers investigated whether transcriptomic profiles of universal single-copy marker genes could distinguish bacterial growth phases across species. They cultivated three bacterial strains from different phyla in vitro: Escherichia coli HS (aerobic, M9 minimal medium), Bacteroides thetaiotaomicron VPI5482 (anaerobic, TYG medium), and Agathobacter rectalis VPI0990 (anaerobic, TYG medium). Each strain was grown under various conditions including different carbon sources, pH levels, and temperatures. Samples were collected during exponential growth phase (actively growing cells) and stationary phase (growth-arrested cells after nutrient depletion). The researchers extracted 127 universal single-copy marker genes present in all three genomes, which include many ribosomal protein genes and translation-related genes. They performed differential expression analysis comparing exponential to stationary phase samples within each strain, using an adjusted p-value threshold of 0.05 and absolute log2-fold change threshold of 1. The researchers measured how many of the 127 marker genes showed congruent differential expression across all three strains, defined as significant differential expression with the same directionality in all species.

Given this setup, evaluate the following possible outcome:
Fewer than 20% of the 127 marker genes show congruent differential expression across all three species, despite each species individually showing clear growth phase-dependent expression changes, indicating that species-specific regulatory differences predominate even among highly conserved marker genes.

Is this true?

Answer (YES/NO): NO